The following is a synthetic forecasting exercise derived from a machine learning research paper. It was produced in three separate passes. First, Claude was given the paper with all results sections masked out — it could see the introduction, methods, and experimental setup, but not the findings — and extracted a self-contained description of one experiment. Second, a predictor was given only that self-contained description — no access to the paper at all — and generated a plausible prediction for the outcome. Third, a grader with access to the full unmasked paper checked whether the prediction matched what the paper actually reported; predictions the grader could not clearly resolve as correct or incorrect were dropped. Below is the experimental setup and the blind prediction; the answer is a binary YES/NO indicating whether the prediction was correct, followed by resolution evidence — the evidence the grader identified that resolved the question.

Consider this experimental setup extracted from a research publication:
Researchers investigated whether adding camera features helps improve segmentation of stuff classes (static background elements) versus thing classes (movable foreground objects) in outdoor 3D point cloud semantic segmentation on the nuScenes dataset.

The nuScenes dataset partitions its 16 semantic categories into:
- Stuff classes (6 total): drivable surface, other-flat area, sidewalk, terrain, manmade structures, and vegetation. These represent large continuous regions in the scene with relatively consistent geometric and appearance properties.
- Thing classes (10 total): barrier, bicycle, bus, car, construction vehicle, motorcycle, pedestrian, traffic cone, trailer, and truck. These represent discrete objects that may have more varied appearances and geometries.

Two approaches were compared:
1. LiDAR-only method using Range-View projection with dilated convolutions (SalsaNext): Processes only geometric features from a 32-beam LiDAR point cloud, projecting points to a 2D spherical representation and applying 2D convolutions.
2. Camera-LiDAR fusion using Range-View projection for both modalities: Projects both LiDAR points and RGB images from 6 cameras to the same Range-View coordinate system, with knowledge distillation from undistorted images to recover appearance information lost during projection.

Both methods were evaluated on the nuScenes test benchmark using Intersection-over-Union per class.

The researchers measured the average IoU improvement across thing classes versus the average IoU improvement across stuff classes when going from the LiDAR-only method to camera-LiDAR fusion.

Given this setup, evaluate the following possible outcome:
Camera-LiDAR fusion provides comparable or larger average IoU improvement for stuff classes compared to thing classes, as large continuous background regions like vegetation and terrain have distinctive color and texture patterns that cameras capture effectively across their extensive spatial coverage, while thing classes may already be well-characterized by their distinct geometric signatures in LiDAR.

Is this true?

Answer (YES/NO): NO